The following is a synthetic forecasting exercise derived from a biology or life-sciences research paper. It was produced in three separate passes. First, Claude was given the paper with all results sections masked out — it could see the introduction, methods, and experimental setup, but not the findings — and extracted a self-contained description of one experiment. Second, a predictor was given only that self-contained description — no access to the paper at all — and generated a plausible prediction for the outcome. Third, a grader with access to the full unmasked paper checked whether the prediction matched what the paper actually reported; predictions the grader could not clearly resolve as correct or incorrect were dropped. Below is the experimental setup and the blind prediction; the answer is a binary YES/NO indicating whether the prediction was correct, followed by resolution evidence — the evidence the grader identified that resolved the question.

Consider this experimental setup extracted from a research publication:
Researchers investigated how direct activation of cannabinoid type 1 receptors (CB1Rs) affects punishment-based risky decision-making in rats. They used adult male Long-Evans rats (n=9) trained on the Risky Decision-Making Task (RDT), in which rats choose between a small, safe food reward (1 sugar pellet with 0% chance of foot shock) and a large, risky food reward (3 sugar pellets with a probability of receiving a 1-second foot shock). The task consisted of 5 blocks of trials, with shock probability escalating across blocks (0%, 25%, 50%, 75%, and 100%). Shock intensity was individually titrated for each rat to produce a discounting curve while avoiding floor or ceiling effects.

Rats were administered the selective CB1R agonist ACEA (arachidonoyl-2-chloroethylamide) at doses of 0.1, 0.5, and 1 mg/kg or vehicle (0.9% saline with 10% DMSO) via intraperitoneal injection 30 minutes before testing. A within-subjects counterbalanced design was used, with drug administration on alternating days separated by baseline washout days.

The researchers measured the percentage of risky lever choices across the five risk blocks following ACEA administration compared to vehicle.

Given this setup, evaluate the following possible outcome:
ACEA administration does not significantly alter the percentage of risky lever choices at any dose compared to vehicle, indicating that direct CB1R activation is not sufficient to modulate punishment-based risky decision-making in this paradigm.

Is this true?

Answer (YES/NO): YES